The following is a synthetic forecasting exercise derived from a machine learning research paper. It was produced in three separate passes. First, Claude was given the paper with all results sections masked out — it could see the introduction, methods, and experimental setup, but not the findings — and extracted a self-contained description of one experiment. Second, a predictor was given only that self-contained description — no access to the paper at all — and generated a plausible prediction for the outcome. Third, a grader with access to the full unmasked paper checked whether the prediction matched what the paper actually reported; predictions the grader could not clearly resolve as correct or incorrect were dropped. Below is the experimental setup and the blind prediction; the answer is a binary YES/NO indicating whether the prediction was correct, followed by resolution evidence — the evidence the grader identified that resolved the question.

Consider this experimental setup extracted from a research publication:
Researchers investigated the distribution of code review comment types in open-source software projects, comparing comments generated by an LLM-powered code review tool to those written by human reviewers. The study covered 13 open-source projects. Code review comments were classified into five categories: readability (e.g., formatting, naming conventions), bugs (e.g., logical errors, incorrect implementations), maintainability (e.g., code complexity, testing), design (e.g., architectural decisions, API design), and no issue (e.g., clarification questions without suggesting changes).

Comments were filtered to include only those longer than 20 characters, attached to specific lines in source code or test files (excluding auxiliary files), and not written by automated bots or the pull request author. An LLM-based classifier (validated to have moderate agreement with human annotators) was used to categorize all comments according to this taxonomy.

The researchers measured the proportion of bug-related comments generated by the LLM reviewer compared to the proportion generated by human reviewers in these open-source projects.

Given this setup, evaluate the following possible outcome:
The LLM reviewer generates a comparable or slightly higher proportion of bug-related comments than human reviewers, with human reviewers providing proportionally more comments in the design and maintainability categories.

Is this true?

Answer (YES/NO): NO